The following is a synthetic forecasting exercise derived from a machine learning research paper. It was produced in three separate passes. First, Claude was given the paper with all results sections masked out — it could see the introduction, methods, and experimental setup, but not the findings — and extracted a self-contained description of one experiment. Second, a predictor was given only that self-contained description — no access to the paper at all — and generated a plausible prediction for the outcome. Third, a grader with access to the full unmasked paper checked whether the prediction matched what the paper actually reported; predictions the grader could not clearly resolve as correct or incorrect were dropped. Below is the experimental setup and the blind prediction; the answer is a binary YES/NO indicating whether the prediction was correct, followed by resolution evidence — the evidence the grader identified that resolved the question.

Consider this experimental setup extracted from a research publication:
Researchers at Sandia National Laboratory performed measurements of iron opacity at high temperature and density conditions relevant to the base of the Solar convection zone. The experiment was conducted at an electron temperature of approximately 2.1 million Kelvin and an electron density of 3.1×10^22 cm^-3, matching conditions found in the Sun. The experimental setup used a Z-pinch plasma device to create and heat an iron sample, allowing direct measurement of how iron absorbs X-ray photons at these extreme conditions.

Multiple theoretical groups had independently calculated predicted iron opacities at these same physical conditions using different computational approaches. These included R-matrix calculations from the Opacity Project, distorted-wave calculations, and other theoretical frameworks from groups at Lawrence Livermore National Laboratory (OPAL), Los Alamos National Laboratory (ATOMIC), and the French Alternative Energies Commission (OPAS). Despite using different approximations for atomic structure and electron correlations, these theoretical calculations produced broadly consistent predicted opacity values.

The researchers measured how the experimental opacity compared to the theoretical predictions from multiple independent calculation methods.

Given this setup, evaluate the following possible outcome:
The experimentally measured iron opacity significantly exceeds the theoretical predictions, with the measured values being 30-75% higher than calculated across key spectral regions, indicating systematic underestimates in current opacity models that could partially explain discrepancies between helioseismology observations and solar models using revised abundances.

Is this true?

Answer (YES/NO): YES